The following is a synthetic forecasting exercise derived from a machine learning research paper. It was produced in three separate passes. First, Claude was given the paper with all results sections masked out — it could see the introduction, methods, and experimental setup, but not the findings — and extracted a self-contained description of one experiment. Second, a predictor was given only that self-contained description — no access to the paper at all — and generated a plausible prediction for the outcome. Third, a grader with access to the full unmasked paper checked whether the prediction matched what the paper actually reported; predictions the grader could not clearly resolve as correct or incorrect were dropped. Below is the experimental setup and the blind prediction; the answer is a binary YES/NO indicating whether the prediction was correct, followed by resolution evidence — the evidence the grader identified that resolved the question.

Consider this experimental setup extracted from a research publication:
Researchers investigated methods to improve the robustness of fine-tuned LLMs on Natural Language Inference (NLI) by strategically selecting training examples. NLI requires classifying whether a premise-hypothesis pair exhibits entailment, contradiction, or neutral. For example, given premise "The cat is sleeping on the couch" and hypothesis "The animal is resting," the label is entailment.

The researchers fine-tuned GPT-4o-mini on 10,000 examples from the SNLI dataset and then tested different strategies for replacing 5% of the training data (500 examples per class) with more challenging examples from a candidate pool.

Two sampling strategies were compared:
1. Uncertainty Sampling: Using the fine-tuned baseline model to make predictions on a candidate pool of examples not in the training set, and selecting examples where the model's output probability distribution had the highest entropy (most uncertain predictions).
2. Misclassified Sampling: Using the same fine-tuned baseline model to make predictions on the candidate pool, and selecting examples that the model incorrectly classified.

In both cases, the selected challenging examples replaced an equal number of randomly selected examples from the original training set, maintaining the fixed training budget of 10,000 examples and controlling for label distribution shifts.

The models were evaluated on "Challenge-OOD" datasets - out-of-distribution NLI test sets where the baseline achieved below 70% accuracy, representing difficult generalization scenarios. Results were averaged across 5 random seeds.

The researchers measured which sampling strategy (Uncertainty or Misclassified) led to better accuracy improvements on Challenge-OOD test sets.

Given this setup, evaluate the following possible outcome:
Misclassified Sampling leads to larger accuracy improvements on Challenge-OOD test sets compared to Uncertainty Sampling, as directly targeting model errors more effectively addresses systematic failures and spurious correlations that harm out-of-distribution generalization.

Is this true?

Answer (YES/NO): NO